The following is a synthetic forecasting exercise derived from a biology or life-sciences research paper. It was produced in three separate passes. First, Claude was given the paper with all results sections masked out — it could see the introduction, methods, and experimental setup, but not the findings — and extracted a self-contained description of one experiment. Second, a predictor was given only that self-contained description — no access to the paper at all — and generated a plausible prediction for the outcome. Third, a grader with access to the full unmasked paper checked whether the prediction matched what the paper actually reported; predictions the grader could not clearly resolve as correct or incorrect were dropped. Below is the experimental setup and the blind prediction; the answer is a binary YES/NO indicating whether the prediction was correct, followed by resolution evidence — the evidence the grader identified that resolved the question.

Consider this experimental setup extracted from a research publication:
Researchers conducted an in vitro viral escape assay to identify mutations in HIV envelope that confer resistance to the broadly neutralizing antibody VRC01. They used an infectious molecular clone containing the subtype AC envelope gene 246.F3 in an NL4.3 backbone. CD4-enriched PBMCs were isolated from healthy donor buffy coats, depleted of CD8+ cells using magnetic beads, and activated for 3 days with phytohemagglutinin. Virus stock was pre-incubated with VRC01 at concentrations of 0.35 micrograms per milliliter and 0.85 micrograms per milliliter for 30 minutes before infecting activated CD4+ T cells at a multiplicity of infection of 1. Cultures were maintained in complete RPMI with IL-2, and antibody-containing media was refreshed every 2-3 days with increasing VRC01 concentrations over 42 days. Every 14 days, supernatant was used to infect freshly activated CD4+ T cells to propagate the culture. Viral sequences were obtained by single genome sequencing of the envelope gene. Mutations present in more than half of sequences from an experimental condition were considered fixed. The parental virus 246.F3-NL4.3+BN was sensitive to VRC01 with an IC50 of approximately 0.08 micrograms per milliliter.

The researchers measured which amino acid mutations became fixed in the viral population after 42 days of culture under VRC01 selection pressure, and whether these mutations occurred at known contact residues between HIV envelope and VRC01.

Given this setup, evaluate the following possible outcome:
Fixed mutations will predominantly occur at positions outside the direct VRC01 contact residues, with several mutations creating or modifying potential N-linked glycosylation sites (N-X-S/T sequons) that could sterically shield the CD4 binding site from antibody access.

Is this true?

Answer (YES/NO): NO